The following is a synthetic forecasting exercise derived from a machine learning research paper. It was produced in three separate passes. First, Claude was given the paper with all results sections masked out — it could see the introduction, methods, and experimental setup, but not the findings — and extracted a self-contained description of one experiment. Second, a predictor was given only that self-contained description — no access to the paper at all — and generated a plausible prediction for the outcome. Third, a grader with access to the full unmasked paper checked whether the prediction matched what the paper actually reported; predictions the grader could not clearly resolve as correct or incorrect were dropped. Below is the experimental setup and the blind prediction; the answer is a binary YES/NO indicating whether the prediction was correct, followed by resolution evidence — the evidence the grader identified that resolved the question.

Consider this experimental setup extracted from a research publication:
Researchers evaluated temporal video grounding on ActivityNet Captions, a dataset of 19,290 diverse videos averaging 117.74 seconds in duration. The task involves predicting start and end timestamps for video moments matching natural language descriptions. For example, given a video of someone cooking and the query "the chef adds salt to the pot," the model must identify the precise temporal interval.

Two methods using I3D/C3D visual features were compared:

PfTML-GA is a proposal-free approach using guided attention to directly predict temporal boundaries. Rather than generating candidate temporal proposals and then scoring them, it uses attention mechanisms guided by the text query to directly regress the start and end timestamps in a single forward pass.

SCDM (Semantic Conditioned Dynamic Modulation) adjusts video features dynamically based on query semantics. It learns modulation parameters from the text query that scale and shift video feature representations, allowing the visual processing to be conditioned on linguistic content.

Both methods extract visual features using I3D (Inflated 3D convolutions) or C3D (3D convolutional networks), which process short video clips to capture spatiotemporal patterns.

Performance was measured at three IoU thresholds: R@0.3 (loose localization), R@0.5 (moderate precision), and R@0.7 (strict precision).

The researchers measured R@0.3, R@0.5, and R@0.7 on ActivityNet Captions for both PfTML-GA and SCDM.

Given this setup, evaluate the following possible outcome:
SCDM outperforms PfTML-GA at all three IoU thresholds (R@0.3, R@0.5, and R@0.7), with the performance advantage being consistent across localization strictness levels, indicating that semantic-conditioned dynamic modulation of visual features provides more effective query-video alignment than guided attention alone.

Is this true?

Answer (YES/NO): YES